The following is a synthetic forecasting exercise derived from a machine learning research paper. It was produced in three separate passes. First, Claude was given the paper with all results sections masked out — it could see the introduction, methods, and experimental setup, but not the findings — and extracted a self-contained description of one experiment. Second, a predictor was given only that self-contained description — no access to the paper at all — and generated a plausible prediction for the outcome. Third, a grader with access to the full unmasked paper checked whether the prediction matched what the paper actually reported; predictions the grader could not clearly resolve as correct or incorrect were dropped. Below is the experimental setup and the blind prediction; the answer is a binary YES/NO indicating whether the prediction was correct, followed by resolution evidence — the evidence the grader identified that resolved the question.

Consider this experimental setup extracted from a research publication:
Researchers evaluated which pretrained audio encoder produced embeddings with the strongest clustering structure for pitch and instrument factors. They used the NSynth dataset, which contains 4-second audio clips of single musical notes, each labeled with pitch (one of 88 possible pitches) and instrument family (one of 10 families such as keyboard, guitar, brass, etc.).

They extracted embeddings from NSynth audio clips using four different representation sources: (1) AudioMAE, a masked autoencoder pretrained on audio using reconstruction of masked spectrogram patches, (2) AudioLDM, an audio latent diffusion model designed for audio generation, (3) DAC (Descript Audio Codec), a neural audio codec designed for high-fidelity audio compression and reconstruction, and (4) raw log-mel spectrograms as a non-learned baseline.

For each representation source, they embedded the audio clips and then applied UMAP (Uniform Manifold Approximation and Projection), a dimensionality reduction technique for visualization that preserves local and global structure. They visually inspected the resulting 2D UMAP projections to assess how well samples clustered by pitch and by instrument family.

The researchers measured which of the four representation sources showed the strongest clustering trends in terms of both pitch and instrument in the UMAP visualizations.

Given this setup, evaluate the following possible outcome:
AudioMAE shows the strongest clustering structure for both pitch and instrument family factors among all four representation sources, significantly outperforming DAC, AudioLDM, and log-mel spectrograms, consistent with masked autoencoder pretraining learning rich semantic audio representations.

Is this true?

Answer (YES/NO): YES